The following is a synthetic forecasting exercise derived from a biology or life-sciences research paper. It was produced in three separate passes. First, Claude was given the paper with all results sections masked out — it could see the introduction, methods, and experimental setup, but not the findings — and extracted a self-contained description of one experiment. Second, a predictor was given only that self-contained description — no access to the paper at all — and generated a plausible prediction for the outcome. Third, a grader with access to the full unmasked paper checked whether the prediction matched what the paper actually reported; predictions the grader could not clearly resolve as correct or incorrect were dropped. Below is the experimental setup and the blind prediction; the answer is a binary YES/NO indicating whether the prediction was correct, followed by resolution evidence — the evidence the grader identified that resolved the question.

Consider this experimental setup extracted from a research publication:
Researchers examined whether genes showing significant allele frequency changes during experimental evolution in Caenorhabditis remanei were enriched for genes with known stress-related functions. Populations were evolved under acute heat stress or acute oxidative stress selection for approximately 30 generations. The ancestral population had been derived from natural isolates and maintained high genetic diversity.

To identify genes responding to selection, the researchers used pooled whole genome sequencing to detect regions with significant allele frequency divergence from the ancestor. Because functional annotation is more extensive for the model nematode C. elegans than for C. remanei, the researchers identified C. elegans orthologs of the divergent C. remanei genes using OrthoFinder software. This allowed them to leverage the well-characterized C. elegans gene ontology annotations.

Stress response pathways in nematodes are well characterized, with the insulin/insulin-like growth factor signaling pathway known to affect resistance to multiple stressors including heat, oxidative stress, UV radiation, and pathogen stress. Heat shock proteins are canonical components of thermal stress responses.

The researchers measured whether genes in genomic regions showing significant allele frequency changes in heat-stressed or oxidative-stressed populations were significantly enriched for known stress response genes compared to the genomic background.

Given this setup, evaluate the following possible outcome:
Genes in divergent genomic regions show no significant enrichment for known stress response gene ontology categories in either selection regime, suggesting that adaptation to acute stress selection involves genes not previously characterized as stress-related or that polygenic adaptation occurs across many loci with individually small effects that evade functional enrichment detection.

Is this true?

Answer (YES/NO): YES